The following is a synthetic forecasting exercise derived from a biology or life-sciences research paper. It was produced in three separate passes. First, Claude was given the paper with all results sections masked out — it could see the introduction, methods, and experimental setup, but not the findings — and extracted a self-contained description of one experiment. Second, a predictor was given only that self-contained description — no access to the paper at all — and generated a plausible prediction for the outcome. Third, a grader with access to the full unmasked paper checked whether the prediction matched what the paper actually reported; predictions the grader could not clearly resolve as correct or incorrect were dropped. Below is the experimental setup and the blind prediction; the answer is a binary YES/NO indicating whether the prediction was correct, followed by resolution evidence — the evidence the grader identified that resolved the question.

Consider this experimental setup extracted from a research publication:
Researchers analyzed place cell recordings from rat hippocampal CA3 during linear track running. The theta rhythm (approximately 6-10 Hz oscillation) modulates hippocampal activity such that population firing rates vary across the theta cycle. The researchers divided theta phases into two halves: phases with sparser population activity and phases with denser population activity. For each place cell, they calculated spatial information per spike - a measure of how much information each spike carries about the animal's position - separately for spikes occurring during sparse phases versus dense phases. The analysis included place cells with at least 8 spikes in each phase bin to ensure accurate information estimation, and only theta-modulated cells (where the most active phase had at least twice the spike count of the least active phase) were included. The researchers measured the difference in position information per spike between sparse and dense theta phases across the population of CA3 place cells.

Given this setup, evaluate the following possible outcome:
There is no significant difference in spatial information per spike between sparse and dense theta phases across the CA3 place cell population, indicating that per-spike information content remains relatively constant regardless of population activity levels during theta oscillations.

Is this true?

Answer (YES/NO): NO